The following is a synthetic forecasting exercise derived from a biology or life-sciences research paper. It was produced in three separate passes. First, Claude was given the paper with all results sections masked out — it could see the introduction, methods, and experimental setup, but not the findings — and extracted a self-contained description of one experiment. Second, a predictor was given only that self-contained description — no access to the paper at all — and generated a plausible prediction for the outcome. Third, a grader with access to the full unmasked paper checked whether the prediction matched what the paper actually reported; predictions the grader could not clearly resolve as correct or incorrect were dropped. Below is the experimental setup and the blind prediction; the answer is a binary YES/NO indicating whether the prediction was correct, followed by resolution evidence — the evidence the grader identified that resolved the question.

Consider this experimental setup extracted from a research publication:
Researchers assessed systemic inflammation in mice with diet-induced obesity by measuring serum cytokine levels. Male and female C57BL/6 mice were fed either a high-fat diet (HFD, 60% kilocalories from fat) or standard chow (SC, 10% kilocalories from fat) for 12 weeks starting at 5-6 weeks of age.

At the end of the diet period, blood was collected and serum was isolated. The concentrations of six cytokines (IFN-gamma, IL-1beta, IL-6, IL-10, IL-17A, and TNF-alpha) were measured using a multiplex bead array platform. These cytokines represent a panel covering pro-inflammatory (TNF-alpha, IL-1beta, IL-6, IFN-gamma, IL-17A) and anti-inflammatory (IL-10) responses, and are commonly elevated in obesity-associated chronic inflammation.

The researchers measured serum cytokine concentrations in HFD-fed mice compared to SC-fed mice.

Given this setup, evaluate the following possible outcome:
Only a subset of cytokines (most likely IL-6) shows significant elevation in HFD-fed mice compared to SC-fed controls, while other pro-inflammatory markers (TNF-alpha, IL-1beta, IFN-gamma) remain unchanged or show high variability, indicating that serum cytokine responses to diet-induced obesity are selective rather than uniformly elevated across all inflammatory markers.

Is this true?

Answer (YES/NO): NO